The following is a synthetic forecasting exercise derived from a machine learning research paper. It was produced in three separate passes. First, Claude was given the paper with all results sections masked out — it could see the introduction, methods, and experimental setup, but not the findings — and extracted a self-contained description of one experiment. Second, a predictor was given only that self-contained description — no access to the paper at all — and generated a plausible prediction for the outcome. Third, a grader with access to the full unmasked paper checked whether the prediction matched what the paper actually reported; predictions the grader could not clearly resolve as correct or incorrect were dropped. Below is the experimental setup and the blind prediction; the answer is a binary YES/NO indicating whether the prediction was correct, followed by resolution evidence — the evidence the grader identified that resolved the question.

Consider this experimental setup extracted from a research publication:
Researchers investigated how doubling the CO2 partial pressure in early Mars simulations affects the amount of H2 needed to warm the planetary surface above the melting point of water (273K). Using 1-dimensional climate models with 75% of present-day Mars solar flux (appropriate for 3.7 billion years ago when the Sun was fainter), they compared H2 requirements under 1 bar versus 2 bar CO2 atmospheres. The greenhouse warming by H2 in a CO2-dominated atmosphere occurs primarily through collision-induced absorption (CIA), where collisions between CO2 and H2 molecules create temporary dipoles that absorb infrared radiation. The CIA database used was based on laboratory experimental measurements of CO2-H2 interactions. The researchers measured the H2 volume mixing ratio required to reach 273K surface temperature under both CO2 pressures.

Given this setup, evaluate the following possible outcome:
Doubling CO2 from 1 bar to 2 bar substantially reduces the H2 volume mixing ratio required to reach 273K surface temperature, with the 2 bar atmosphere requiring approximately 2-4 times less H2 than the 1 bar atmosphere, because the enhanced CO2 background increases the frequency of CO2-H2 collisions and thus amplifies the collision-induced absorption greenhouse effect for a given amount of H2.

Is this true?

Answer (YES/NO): YES